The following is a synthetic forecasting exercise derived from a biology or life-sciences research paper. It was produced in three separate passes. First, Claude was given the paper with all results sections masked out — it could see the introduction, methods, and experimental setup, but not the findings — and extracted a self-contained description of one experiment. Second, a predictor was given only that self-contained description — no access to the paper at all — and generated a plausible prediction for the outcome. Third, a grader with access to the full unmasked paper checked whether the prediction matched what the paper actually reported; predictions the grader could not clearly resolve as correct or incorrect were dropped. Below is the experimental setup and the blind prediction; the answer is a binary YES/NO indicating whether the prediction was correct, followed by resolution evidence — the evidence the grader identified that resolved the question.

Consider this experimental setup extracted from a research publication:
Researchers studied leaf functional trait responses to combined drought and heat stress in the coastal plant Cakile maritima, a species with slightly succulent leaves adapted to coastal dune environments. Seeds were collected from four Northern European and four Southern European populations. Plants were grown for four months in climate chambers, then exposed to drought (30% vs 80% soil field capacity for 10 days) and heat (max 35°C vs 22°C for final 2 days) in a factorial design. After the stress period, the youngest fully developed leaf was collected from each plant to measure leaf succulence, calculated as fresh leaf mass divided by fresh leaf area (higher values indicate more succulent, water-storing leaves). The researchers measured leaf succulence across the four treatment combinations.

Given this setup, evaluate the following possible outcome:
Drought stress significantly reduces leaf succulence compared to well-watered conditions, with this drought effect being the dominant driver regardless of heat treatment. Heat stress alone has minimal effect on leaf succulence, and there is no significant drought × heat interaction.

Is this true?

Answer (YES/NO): NO